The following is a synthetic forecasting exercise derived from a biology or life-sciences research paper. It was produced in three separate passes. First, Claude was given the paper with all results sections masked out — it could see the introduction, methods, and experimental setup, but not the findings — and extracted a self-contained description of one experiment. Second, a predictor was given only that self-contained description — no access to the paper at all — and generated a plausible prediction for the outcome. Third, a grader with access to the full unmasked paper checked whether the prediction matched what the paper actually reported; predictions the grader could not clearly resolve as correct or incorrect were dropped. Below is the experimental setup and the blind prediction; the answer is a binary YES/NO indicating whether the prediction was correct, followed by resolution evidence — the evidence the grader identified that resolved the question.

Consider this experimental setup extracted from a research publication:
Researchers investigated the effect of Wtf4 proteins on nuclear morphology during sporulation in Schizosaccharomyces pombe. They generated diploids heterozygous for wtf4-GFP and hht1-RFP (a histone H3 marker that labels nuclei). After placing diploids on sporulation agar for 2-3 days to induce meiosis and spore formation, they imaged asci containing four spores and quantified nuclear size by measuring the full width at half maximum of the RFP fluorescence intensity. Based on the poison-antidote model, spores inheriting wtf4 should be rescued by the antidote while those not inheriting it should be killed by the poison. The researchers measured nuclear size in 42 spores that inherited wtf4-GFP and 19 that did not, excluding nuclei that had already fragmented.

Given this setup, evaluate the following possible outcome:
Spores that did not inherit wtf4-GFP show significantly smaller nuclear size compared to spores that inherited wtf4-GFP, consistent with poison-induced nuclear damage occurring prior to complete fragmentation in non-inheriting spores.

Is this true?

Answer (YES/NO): YES